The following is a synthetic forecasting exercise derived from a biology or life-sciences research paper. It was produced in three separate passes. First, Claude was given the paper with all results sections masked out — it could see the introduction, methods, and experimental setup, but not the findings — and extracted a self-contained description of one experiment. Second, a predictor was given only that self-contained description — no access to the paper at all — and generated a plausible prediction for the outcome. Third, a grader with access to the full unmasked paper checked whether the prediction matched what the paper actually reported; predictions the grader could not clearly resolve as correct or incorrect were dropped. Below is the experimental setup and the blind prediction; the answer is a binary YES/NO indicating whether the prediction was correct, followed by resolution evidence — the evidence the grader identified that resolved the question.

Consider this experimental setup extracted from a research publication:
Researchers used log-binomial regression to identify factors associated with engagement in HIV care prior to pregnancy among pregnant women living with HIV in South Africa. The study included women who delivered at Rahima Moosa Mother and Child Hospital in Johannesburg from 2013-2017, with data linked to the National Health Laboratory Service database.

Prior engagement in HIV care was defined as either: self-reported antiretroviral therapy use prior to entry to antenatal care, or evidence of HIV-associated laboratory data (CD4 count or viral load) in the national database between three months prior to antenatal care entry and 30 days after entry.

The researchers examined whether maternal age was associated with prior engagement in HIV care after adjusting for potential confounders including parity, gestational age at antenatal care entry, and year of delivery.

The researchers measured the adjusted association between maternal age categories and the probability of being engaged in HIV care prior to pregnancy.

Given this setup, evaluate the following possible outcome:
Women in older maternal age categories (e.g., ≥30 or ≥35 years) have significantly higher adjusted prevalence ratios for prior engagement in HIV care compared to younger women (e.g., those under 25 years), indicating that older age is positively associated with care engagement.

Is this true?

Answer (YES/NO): YES